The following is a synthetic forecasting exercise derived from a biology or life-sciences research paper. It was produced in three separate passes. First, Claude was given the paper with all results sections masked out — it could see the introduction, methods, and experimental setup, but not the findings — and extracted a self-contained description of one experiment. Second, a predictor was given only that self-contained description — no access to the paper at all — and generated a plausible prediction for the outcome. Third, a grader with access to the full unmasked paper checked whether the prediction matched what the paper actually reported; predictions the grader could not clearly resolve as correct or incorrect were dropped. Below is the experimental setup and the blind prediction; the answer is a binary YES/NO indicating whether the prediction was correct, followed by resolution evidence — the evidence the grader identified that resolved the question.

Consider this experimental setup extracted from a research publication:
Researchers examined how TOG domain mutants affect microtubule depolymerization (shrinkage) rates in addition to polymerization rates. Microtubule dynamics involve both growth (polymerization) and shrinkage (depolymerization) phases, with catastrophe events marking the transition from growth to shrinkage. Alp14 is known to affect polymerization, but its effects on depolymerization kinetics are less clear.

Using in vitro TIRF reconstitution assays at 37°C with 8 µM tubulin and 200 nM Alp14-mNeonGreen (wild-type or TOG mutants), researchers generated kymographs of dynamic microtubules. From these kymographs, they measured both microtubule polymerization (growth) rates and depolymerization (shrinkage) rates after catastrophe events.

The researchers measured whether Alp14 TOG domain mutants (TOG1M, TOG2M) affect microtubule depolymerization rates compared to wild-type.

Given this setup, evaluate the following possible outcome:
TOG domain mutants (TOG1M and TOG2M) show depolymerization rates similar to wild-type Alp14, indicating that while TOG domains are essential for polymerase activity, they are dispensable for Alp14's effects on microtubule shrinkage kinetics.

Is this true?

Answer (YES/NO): NO